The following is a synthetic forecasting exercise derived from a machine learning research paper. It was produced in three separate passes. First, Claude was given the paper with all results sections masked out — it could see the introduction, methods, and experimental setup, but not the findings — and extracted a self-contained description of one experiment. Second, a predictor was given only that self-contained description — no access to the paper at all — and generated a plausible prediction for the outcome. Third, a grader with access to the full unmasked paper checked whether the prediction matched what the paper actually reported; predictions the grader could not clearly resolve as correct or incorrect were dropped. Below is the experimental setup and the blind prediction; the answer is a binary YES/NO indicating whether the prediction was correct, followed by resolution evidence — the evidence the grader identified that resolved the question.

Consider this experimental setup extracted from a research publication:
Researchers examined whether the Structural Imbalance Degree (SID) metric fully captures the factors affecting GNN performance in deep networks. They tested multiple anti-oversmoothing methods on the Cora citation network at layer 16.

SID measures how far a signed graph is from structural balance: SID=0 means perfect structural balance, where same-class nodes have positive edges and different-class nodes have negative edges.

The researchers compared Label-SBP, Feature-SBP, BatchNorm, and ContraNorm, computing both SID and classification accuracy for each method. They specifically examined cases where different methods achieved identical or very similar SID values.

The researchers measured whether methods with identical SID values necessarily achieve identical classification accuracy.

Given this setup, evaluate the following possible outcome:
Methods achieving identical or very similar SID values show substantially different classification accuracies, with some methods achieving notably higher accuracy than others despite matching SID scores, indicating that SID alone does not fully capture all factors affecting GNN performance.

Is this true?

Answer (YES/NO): YES